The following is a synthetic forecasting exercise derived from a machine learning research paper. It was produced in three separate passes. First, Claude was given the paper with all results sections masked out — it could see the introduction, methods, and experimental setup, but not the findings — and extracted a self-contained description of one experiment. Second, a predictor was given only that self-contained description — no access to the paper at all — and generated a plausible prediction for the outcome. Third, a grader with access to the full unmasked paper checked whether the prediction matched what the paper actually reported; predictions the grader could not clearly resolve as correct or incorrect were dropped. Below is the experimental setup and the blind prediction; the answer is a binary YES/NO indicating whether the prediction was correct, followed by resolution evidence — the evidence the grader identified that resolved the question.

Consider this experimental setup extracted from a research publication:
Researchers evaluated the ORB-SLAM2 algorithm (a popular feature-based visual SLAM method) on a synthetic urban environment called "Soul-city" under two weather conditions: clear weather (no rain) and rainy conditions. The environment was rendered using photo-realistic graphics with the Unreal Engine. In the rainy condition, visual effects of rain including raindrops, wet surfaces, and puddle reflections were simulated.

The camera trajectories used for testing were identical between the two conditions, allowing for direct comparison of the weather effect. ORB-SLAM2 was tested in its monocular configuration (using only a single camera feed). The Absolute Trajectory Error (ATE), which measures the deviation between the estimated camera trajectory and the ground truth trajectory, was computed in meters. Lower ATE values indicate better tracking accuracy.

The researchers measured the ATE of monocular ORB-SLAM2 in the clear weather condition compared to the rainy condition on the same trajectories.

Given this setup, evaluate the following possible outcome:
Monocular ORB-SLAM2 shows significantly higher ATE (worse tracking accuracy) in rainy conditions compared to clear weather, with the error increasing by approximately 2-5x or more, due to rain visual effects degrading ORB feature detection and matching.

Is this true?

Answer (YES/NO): YES